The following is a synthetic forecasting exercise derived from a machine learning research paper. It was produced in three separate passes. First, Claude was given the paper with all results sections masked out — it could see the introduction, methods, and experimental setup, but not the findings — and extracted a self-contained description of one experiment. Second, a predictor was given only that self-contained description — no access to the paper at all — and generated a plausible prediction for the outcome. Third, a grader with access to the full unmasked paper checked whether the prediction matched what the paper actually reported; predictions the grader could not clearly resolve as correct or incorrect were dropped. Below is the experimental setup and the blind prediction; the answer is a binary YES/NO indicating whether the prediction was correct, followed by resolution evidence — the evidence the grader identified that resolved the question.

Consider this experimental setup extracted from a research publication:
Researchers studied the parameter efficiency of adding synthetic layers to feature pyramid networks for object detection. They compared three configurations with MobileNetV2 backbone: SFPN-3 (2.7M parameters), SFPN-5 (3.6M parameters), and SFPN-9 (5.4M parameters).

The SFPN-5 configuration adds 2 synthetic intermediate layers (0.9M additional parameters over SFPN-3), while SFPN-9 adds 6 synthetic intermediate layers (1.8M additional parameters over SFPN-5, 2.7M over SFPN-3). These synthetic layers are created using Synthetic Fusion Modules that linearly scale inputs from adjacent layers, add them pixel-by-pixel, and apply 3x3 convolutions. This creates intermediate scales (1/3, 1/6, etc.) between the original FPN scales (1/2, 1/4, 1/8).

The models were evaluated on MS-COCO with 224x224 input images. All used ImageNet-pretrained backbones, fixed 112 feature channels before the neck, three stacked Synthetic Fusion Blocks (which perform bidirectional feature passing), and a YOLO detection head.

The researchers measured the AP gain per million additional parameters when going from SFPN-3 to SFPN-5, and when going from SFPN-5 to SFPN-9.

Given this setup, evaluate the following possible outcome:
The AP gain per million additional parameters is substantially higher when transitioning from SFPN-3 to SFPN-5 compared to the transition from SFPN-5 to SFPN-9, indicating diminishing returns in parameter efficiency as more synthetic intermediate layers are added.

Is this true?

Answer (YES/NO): YES